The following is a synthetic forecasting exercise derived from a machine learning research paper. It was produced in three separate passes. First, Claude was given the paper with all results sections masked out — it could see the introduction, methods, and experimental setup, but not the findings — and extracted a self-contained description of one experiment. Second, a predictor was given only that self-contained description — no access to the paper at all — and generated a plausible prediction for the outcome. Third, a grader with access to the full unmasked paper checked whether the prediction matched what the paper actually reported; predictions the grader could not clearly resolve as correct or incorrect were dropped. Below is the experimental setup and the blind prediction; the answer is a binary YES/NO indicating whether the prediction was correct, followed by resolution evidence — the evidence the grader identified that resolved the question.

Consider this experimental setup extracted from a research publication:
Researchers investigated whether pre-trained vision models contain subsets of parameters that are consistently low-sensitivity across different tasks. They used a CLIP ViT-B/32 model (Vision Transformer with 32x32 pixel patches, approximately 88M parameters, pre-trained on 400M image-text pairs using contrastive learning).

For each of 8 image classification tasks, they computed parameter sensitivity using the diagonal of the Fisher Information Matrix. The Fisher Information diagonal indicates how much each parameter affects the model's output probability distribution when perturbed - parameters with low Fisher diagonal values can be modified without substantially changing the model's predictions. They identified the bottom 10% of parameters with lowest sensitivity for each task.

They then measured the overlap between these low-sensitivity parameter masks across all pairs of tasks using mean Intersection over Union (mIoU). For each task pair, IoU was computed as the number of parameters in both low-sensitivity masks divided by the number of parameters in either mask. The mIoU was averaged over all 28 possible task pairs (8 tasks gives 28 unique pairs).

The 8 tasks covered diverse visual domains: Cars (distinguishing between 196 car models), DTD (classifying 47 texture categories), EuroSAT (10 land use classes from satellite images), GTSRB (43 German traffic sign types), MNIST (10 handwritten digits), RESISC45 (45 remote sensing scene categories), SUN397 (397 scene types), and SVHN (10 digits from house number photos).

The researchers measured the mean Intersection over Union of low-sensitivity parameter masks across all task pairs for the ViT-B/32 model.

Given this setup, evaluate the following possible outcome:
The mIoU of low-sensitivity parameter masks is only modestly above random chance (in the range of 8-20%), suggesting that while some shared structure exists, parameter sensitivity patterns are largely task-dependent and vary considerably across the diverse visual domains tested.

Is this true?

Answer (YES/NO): NO